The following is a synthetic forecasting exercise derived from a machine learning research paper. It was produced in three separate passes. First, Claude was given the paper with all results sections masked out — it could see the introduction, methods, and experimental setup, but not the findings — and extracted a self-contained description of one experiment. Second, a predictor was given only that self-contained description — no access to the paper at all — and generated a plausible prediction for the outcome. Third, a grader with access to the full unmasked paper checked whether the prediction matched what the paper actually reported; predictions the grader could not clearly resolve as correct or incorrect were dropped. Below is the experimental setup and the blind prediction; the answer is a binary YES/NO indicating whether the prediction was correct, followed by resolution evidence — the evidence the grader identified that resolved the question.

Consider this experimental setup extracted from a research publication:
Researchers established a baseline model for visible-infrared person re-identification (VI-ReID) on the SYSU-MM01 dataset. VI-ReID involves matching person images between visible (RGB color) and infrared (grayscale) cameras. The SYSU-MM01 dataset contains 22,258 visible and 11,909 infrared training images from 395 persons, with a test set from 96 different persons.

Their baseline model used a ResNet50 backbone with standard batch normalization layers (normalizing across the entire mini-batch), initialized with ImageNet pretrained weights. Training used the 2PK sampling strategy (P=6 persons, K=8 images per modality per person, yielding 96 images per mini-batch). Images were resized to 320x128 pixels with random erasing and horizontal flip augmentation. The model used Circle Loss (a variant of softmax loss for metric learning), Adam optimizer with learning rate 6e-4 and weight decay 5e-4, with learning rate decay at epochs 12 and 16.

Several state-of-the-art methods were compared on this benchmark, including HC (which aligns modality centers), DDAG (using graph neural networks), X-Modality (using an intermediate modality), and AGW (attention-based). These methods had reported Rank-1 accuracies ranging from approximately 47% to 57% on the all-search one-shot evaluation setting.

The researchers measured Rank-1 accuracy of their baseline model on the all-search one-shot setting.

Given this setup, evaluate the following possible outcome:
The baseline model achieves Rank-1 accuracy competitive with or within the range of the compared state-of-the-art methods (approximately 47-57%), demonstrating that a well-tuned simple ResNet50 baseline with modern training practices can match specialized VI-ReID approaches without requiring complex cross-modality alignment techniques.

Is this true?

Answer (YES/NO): YES